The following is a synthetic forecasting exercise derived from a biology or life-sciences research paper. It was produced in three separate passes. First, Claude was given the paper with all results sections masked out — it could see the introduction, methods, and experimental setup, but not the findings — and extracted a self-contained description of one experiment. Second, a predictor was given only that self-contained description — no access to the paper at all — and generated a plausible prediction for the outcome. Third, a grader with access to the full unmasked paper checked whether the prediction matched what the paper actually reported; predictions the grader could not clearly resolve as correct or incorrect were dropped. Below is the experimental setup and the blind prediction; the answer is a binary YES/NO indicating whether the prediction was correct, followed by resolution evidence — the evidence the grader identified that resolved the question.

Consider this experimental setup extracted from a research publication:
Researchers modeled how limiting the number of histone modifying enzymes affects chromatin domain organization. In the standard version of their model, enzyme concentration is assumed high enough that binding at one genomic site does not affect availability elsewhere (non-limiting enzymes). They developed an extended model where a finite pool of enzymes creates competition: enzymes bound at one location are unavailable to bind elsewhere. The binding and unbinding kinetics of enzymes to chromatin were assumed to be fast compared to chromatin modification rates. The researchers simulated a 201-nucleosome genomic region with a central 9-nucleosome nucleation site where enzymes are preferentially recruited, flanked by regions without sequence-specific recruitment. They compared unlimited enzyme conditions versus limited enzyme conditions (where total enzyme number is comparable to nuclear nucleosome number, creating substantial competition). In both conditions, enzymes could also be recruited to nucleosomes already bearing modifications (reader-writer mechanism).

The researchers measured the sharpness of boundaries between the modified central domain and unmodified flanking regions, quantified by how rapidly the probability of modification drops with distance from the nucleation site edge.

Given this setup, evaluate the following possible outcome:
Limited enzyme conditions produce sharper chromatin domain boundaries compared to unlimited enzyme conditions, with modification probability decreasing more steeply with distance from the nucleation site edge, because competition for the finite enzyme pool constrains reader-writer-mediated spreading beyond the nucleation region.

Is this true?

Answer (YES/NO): YES